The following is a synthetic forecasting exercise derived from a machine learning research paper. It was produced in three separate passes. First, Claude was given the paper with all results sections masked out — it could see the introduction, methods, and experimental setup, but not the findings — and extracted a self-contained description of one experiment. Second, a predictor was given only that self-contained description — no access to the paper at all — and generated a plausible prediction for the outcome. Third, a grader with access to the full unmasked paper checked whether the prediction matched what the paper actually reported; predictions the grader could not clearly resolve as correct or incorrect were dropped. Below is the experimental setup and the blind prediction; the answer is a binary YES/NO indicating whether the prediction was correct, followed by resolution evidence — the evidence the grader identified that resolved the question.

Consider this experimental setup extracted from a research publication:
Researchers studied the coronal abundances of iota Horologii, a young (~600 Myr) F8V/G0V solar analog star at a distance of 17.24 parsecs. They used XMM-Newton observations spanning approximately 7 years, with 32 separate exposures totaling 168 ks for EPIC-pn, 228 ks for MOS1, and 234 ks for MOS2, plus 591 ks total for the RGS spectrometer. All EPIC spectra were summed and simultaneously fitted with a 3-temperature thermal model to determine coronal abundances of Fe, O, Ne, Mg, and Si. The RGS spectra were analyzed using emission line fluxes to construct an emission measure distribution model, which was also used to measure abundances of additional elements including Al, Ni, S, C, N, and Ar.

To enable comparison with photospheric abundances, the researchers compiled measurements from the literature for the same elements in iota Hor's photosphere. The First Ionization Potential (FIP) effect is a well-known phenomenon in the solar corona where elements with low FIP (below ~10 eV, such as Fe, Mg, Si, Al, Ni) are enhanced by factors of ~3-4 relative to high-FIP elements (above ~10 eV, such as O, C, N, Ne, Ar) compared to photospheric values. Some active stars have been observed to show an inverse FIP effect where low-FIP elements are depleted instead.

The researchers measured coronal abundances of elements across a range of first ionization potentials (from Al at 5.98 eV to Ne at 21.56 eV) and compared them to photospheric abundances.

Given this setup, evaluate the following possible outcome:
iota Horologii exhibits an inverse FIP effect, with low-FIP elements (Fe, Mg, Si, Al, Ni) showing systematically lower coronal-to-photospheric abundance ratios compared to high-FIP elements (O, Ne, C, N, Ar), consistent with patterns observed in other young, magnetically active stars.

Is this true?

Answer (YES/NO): NO